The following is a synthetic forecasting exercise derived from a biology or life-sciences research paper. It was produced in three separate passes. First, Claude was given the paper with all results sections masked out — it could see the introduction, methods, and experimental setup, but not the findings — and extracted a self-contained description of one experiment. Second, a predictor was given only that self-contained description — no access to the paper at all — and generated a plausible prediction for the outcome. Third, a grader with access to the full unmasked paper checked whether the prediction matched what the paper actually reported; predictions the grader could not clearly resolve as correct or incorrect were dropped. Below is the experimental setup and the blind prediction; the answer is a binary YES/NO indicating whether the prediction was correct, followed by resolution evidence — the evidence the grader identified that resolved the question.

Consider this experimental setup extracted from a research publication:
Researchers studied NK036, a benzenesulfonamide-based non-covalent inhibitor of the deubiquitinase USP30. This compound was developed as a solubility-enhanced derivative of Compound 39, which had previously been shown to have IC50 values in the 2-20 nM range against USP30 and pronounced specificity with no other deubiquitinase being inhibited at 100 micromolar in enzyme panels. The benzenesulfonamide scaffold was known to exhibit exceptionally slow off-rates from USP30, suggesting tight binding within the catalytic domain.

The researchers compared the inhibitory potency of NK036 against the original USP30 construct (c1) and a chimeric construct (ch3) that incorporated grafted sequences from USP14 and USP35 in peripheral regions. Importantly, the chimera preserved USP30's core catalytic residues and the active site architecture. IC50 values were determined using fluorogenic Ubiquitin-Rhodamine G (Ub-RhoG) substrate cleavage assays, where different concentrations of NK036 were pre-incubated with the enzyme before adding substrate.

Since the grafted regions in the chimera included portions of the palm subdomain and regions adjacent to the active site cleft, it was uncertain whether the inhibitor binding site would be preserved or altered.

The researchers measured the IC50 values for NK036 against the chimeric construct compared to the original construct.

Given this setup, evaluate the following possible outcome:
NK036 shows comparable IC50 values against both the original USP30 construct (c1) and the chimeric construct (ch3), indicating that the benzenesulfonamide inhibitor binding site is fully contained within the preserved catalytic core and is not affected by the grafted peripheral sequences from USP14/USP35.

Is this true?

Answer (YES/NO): YES